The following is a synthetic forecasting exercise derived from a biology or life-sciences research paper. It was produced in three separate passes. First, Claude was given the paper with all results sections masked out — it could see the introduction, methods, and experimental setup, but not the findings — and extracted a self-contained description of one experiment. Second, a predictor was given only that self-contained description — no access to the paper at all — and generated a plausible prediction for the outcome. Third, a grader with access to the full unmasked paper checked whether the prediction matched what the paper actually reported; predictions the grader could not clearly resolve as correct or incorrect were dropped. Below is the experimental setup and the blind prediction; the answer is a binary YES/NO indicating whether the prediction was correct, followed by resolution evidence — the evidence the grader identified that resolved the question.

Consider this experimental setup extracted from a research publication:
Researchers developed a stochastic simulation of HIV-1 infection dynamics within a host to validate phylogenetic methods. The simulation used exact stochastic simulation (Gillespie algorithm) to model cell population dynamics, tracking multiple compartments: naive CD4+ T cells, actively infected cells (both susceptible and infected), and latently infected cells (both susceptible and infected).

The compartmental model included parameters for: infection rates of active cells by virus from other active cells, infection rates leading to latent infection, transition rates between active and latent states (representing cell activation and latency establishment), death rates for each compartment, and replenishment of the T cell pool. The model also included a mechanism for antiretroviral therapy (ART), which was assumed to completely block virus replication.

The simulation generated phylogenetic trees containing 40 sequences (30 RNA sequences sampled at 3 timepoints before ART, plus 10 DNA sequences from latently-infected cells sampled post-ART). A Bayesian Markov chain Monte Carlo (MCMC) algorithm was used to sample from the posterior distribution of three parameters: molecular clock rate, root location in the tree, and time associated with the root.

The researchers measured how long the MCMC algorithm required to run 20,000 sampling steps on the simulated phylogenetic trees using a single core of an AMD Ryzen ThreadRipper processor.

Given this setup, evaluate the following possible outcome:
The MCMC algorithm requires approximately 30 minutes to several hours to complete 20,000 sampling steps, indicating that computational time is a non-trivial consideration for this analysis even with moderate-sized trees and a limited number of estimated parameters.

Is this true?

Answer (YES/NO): NO